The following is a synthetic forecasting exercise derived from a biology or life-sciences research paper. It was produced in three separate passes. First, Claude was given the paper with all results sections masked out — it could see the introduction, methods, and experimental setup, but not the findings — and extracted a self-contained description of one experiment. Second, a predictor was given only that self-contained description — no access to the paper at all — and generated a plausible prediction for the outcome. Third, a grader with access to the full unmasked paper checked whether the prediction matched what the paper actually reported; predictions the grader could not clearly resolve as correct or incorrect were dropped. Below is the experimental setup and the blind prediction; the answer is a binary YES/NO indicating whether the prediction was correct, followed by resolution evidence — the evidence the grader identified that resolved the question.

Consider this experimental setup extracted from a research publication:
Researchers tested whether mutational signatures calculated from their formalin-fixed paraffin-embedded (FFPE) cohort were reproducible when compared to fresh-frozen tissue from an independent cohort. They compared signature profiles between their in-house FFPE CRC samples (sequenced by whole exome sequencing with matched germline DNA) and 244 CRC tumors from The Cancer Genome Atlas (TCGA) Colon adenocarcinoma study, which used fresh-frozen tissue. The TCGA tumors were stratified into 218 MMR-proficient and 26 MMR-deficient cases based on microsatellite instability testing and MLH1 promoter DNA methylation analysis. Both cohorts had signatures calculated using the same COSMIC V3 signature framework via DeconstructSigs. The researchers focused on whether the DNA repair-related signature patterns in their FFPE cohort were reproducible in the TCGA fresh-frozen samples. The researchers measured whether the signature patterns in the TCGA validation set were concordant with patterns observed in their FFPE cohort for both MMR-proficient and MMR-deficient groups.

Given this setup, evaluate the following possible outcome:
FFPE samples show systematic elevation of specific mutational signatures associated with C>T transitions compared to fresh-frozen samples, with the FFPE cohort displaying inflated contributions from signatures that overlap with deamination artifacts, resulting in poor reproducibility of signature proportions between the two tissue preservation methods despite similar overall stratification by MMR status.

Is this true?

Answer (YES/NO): NO